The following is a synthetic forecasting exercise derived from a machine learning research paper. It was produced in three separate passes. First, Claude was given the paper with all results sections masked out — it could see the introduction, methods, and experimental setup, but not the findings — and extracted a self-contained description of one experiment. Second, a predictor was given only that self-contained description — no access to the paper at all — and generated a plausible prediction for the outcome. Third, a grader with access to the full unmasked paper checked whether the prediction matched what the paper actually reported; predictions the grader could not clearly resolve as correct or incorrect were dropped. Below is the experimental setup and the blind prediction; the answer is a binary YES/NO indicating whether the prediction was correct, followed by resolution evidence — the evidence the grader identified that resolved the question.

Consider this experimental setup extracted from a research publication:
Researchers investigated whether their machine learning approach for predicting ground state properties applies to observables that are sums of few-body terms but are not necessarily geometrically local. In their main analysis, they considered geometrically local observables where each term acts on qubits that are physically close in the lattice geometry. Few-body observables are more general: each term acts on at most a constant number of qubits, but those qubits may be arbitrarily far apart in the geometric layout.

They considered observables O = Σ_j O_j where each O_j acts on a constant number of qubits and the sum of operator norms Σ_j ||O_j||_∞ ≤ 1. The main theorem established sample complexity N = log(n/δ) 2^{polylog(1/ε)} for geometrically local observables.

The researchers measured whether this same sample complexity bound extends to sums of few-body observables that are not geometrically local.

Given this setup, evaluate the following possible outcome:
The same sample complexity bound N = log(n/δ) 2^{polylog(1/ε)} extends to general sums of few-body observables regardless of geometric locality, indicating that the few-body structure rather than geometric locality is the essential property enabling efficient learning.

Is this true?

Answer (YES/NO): YES